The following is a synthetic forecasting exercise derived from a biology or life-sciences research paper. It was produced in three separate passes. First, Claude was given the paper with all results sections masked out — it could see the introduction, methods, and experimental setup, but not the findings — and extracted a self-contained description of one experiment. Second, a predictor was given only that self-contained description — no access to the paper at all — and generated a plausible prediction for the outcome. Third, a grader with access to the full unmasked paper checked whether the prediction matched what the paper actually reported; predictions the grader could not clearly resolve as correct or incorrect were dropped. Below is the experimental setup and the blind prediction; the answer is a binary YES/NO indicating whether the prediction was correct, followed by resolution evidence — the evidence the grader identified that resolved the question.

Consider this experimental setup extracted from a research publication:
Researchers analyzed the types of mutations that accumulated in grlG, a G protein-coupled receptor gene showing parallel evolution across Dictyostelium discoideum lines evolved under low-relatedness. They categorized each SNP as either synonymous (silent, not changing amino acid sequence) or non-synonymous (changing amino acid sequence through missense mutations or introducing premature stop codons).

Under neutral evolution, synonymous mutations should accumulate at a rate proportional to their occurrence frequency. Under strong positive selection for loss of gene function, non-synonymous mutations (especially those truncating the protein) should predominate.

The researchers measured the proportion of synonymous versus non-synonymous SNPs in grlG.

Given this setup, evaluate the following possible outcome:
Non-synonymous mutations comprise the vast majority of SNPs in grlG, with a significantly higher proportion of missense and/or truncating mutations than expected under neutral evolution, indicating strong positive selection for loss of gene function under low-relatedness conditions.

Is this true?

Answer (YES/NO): YES